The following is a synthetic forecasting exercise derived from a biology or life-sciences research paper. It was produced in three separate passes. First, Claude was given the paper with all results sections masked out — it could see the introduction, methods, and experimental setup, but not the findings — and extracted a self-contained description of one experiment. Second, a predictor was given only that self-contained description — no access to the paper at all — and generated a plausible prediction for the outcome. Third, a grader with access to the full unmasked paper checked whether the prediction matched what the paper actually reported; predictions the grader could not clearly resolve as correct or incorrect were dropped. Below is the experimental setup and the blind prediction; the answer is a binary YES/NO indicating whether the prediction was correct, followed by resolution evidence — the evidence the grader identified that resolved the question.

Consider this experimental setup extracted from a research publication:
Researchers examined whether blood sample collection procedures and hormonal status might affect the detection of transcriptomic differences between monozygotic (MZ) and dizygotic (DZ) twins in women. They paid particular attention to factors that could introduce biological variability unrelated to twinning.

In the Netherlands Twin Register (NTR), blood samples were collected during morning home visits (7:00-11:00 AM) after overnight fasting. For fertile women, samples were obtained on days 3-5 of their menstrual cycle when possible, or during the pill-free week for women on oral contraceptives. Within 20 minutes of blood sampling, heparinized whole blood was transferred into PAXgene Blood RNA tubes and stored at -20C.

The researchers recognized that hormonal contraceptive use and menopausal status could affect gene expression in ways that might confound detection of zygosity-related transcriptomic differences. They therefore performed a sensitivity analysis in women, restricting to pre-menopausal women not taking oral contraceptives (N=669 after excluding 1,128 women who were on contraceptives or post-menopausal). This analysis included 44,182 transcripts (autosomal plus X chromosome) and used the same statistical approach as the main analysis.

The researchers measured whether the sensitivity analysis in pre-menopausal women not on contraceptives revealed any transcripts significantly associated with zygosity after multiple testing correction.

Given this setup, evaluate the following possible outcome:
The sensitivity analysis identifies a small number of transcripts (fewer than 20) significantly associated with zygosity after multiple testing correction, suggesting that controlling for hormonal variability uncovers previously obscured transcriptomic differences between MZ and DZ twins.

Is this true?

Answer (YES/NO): NO